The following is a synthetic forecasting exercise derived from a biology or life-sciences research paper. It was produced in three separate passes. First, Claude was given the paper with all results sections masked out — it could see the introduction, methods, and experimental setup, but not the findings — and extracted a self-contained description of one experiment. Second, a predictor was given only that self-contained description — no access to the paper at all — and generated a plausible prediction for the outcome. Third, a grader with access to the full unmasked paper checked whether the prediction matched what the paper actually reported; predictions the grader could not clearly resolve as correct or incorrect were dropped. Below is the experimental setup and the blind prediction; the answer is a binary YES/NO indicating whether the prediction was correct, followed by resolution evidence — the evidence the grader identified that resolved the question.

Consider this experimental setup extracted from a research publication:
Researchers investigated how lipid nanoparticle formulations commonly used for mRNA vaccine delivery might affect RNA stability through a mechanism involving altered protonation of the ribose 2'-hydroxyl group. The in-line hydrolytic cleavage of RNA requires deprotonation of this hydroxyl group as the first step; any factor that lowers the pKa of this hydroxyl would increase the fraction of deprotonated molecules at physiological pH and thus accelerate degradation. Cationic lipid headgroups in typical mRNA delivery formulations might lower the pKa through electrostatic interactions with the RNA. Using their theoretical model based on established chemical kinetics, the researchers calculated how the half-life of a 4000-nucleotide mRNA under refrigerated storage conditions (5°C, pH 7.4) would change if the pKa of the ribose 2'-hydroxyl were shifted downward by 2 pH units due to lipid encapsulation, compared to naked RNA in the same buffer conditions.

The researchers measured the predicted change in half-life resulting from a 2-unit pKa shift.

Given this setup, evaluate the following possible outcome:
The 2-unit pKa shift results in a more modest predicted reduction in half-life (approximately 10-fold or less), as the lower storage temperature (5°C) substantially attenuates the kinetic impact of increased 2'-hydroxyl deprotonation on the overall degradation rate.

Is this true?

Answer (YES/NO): NO